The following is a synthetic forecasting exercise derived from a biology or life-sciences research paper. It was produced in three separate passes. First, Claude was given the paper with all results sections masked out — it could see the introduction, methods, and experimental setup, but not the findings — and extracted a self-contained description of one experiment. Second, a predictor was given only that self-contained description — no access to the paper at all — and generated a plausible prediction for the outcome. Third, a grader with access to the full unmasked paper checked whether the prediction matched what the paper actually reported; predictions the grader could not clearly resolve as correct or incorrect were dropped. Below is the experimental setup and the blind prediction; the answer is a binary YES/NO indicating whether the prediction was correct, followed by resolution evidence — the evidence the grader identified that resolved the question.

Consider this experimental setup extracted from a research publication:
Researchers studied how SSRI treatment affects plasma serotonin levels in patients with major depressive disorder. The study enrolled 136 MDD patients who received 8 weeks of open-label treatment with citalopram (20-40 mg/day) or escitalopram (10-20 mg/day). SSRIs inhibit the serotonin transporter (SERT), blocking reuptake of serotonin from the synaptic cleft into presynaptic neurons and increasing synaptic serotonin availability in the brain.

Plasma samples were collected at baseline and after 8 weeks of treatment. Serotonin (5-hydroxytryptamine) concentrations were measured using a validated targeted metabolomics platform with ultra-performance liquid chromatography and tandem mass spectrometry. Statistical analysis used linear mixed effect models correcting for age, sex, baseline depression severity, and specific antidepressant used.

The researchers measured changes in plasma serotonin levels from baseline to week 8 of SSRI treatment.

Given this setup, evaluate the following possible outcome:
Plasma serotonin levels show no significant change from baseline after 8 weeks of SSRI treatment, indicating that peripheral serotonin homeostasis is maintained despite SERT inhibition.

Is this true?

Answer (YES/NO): NO